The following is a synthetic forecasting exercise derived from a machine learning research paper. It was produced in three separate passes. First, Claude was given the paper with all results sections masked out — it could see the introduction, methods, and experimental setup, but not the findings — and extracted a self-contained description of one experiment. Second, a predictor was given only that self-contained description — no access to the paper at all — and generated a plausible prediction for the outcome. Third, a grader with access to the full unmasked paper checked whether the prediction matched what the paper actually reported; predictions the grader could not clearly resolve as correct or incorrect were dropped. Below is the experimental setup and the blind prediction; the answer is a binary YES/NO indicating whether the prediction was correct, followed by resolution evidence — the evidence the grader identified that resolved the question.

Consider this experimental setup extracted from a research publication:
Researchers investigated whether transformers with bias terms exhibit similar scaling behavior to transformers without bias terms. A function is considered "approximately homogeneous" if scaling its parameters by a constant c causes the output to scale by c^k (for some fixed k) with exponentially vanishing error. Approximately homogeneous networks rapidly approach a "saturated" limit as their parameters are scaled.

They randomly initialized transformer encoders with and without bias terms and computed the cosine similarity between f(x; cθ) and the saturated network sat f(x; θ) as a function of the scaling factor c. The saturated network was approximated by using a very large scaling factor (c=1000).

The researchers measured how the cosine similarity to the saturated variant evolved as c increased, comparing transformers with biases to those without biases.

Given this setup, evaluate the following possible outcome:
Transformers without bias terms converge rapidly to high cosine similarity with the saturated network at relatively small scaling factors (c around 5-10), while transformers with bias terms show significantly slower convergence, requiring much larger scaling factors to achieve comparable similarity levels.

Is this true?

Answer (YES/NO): NO